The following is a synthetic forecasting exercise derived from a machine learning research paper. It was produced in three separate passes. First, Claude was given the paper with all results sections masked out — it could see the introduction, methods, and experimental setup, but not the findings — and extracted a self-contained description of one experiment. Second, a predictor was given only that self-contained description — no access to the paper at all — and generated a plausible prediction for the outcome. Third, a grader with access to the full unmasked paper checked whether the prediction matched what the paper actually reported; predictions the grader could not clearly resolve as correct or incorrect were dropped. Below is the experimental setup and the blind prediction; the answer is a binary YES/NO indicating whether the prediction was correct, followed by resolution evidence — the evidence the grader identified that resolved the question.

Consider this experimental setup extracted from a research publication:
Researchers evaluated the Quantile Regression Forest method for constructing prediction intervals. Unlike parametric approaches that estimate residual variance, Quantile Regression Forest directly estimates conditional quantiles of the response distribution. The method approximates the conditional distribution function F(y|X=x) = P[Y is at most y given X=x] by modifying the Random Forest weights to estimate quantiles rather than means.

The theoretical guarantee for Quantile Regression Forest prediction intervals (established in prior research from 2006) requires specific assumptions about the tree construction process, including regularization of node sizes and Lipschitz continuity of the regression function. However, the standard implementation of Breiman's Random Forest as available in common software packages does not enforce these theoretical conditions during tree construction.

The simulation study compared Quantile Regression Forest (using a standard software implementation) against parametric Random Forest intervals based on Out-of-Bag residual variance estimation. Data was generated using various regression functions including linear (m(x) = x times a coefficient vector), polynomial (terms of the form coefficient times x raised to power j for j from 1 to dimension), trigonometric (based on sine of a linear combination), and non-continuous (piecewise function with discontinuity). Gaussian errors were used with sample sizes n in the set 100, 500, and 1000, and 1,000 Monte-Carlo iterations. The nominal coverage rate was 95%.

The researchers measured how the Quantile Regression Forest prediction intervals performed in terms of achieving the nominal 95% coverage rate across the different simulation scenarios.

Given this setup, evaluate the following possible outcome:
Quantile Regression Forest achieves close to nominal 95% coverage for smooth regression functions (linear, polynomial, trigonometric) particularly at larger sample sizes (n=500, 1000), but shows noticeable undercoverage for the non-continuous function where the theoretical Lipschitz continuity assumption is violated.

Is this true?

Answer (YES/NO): NO